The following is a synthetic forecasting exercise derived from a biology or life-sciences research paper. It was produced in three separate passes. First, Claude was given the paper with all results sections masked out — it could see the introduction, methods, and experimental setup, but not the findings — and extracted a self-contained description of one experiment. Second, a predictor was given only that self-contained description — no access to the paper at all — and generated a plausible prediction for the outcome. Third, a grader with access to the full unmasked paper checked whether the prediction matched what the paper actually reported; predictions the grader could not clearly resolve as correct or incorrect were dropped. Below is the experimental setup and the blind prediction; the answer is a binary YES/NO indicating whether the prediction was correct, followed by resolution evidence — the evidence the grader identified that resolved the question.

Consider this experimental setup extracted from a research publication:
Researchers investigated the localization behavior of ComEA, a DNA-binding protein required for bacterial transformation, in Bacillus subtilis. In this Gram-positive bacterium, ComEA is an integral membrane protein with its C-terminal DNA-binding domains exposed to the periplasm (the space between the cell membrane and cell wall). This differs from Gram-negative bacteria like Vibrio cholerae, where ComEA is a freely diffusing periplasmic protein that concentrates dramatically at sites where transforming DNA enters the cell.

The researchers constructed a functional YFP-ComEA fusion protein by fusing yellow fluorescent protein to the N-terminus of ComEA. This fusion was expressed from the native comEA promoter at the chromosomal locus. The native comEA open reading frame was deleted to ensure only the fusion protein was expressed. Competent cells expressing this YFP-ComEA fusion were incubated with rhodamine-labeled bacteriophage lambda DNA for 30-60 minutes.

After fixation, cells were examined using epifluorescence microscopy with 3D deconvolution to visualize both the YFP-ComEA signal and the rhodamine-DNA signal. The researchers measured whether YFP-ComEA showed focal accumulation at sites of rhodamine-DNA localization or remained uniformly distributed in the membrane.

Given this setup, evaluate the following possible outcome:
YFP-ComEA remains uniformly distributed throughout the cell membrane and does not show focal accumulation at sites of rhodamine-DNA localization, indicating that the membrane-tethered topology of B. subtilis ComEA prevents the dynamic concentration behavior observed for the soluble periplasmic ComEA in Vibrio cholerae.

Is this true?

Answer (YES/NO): NO